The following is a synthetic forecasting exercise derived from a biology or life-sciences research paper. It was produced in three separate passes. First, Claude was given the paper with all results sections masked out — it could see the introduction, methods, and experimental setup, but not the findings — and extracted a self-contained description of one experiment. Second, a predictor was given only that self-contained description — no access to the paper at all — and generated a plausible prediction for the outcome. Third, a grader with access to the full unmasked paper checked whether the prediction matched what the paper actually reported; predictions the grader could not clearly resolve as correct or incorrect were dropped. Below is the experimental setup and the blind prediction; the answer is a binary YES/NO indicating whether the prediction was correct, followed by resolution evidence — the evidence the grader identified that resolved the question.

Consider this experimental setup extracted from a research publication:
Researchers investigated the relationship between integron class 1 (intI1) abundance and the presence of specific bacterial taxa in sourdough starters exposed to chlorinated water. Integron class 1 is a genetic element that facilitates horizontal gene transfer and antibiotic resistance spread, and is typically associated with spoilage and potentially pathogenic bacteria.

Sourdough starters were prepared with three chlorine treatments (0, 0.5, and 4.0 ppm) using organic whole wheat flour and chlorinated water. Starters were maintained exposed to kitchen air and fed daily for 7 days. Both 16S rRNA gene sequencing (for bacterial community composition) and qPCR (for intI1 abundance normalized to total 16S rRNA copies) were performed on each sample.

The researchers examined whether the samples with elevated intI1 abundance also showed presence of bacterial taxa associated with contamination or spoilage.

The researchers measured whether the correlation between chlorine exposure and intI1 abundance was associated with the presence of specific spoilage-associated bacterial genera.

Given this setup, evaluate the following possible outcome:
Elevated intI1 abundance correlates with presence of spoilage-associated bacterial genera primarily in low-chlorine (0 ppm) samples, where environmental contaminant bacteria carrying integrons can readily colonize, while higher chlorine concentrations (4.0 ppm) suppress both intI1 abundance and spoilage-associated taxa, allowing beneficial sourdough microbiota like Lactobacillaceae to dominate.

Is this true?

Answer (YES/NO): NO